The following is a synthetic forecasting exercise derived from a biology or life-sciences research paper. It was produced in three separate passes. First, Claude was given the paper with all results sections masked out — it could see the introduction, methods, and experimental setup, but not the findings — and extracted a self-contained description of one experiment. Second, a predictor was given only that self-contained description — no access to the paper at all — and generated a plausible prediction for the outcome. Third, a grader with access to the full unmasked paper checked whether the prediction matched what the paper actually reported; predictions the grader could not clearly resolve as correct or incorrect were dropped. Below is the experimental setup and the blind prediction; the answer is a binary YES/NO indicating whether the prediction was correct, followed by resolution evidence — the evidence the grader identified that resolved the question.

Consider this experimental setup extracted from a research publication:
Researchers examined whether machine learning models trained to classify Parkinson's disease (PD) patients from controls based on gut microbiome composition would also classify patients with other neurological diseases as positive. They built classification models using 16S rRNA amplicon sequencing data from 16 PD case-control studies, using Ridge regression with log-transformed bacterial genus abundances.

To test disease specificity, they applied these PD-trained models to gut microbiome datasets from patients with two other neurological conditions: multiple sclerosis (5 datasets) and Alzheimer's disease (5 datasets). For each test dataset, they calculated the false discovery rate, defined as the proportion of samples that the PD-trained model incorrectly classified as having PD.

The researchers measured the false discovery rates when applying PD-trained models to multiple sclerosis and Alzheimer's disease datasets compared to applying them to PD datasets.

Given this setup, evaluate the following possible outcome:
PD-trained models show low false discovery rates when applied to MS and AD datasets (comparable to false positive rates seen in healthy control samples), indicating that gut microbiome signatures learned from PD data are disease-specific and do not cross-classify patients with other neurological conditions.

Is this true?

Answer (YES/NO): NO